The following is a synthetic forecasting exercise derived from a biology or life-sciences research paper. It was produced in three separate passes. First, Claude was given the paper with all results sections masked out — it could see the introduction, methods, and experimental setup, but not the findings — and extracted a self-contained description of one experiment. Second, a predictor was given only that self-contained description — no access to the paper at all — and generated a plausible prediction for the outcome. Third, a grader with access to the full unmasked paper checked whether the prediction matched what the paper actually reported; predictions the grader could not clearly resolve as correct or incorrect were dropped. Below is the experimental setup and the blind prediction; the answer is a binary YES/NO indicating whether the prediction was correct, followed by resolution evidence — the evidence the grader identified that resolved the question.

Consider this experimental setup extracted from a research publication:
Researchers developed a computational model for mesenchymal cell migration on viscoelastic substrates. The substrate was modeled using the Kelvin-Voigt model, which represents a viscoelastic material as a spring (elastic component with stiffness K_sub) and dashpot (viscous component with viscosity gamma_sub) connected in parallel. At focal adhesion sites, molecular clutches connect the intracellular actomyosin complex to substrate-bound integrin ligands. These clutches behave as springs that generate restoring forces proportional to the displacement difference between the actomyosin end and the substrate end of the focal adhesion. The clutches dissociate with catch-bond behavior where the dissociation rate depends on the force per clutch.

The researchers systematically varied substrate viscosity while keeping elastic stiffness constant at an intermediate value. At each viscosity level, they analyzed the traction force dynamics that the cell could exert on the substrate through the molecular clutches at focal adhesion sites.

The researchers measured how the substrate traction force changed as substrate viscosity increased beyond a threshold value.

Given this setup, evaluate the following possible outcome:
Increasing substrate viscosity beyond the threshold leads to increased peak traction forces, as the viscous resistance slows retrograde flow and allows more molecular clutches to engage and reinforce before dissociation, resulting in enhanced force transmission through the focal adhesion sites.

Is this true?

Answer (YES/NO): NO